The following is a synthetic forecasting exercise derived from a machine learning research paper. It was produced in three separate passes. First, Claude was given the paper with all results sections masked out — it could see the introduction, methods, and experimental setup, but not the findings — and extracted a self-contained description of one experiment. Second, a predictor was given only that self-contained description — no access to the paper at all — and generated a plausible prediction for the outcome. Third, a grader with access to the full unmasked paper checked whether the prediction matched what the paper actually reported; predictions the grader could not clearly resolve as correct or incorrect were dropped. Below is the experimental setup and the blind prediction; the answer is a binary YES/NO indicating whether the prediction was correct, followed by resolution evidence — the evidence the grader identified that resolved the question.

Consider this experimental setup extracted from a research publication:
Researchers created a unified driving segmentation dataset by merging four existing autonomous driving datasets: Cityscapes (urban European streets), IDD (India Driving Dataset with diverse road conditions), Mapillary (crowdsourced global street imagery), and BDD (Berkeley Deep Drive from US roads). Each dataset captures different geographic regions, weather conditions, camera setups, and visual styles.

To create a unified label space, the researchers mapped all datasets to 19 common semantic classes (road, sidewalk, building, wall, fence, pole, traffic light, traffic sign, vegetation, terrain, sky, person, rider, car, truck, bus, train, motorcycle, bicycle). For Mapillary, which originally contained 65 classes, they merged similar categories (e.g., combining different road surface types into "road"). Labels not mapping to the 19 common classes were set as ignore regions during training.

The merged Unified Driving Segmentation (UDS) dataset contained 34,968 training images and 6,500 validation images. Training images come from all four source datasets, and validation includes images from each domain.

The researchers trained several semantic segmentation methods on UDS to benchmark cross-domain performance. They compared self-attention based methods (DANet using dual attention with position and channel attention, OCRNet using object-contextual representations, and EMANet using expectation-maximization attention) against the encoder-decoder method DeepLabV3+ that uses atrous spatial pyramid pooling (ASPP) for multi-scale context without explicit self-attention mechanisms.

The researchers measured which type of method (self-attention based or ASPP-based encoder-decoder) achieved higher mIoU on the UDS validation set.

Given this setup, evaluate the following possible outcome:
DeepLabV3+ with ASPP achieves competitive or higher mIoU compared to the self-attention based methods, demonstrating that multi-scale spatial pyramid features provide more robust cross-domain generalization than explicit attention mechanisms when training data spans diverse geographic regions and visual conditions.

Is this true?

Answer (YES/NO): YES